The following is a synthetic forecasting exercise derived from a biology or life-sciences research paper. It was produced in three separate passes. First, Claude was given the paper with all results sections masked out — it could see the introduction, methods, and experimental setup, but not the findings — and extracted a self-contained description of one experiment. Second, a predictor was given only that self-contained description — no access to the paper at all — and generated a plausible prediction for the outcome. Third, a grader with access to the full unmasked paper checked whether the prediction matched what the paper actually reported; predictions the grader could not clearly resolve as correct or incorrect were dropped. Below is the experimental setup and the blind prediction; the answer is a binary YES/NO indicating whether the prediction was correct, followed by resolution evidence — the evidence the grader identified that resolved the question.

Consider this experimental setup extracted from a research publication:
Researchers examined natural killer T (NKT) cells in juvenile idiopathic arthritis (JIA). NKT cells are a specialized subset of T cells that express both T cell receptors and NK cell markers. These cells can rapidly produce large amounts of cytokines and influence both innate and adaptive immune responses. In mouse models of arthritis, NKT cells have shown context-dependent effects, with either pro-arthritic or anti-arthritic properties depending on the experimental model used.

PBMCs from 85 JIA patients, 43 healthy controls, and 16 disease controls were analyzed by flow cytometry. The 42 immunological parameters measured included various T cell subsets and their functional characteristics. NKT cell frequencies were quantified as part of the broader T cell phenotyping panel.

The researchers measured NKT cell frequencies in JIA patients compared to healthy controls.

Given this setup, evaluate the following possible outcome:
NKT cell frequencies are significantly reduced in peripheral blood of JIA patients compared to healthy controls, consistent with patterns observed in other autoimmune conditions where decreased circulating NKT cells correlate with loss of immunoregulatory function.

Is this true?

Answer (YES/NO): NO